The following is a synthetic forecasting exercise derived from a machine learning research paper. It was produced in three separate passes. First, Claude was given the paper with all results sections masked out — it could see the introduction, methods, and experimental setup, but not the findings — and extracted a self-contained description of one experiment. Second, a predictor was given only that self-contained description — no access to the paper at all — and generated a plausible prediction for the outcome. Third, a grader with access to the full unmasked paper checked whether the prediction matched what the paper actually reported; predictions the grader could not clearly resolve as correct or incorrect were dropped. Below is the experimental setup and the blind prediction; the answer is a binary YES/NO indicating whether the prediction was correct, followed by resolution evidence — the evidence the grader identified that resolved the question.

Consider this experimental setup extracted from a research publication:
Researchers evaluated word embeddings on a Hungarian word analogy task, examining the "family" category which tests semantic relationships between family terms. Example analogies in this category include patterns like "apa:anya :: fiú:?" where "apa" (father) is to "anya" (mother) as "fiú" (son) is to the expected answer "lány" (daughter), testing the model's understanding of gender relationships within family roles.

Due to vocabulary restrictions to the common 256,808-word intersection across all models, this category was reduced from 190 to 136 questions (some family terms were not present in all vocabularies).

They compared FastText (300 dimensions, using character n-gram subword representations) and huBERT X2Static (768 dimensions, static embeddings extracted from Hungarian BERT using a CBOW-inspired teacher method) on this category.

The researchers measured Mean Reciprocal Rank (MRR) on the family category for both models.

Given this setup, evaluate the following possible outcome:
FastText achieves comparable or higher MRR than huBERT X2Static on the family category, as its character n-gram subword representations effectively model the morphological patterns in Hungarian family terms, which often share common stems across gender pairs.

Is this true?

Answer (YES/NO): YES